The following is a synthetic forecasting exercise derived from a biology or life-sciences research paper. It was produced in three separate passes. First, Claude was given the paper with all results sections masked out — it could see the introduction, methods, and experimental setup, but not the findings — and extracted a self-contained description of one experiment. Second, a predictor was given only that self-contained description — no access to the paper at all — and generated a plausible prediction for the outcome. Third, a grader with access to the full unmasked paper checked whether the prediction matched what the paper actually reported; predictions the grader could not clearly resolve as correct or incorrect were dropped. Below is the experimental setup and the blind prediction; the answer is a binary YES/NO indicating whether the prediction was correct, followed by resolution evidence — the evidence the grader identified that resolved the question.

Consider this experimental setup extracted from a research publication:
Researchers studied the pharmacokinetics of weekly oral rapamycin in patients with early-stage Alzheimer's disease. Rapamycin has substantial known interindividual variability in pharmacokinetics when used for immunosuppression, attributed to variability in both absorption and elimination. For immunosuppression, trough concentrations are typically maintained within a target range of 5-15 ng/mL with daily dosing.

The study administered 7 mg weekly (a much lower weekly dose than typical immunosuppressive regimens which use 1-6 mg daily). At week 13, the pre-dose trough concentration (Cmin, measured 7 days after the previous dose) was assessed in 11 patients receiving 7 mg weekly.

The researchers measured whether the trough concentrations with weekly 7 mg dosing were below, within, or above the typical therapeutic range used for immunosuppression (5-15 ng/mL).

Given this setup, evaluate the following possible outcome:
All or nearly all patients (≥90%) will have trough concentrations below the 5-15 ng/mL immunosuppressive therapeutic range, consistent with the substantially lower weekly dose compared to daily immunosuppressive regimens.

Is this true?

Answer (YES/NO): YES